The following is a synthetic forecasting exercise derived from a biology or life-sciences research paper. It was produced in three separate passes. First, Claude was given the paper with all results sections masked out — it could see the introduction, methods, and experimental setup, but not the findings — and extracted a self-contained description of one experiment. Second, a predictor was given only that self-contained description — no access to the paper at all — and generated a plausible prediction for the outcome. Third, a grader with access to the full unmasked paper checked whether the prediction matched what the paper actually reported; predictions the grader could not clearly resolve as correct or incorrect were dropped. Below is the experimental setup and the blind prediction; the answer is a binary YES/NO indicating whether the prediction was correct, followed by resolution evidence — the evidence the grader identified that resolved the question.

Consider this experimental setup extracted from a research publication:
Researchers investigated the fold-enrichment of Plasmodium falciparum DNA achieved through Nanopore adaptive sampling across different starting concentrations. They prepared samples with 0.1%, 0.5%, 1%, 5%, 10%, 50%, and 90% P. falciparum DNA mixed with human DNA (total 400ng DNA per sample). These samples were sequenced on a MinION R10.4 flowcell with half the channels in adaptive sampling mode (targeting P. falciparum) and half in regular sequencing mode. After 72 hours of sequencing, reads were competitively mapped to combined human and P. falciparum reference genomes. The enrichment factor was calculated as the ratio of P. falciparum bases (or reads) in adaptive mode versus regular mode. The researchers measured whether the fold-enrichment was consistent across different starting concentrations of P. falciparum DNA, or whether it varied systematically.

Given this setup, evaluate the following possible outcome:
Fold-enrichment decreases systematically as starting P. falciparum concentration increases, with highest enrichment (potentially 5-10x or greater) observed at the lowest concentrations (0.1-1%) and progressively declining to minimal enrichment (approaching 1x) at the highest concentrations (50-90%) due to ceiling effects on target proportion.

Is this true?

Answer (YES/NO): NO